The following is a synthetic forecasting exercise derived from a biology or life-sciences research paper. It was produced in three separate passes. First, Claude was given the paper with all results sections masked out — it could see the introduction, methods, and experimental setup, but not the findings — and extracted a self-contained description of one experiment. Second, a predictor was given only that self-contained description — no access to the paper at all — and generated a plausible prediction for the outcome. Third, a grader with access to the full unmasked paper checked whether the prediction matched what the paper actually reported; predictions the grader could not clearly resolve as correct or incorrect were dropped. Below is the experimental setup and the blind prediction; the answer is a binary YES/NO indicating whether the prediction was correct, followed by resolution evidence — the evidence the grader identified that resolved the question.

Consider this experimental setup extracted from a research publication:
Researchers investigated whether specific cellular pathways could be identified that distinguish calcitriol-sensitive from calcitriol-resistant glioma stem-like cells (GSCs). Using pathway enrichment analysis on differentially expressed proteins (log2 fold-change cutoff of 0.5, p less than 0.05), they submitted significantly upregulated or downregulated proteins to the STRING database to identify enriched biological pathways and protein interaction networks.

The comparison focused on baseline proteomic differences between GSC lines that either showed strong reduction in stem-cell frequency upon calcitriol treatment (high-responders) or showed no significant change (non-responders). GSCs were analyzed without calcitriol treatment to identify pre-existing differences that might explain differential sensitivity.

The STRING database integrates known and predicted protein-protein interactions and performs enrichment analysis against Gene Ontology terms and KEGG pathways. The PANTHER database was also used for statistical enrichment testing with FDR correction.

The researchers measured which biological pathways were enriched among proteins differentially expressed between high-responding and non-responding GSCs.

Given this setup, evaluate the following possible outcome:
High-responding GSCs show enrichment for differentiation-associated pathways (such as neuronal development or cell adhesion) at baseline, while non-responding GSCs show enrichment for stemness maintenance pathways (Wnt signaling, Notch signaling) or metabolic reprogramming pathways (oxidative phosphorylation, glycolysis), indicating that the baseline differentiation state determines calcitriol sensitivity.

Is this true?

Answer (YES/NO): NO